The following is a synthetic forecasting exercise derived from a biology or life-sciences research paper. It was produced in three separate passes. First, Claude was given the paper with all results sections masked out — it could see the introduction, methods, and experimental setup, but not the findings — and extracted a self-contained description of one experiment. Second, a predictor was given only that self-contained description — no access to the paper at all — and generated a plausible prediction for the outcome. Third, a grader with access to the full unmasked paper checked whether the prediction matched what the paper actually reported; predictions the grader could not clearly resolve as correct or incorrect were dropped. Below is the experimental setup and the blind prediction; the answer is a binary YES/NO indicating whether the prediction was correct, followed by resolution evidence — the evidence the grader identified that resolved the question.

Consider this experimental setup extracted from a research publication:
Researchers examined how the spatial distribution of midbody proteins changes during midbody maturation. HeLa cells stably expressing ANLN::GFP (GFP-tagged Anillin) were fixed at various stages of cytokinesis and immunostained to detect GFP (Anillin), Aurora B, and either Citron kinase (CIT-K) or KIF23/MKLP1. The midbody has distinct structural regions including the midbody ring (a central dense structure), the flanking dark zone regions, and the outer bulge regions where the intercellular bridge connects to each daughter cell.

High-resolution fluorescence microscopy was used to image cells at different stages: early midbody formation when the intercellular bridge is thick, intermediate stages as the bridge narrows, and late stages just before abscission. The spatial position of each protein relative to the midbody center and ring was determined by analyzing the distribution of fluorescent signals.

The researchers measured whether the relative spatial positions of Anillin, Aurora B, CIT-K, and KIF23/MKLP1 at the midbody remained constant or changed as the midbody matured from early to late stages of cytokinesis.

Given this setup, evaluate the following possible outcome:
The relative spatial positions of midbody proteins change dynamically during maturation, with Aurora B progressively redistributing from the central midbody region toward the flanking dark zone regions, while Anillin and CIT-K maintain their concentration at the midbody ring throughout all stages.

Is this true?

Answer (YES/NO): NO